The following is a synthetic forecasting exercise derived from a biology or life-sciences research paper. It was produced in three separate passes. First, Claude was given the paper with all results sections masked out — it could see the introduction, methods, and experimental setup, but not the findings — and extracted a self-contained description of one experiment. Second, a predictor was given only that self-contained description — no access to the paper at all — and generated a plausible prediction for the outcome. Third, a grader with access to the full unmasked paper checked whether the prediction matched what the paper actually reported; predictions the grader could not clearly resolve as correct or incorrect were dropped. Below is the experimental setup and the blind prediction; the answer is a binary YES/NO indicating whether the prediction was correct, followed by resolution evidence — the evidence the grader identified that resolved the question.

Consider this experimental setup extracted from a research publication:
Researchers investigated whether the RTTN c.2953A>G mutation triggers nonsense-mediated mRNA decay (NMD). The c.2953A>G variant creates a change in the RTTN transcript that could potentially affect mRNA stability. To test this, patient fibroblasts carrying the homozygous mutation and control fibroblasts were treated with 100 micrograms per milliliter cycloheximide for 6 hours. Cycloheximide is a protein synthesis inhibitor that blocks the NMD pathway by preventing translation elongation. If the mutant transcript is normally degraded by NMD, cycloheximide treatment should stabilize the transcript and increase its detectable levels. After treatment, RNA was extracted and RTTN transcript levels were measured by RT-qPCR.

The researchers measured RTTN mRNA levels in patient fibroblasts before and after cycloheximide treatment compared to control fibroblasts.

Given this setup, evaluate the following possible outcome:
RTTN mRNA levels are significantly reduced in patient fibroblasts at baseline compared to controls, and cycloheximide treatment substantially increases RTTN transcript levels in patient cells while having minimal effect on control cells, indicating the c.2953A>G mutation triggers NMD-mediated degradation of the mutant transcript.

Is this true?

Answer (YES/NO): NO